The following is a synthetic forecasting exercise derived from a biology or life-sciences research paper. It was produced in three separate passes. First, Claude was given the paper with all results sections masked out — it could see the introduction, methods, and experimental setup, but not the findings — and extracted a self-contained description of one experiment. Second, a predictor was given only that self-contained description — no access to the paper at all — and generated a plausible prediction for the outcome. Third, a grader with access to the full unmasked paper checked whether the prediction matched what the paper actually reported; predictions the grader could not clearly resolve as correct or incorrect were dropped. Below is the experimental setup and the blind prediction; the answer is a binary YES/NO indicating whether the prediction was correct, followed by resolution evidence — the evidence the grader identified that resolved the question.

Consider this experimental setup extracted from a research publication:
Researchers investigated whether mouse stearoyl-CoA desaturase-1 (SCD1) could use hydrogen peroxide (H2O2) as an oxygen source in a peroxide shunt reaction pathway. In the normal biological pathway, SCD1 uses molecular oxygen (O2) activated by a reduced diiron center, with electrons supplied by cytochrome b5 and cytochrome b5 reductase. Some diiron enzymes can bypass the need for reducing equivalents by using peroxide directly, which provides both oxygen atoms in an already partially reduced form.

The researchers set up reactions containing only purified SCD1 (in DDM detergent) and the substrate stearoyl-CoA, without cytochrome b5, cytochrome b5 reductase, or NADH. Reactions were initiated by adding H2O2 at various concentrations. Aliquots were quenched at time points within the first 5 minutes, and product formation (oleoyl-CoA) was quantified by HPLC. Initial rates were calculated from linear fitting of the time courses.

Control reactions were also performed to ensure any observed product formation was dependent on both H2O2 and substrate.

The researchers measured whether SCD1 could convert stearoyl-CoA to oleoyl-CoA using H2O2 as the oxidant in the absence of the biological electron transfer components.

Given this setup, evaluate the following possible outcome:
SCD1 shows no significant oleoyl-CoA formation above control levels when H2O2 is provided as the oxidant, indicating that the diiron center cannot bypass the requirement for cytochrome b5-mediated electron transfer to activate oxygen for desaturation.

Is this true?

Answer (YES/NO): NO